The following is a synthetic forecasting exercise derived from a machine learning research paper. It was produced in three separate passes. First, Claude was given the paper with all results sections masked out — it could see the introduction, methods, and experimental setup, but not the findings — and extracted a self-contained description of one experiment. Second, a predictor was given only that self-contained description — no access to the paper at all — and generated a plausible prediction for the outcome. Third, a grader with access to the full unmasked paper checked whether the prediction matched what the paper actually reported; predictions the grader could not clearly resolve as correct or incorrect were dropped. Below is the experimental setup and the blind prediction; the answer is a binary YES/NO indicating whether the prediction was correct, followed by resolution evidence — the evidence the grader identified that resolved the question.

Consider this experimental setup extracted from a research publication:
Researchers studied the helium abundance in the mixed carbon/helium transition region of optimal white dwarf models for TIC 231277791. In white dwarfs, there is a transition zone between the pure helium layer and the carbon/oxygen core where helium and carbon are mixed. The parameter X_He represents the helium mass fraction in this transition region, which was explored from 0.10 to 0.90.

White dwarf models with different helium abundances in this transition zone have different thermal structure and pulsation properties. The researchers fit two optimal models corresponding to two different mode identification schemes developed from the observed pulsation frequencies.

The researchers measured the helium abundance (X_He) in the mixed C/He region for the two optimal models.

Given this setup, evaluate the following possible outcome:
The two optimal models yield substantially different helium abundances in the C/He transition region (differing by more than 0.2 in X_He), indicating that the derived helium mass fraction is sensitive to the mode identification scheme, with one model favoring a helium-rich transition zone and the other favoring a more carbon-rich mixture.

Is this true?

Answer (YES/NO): YES